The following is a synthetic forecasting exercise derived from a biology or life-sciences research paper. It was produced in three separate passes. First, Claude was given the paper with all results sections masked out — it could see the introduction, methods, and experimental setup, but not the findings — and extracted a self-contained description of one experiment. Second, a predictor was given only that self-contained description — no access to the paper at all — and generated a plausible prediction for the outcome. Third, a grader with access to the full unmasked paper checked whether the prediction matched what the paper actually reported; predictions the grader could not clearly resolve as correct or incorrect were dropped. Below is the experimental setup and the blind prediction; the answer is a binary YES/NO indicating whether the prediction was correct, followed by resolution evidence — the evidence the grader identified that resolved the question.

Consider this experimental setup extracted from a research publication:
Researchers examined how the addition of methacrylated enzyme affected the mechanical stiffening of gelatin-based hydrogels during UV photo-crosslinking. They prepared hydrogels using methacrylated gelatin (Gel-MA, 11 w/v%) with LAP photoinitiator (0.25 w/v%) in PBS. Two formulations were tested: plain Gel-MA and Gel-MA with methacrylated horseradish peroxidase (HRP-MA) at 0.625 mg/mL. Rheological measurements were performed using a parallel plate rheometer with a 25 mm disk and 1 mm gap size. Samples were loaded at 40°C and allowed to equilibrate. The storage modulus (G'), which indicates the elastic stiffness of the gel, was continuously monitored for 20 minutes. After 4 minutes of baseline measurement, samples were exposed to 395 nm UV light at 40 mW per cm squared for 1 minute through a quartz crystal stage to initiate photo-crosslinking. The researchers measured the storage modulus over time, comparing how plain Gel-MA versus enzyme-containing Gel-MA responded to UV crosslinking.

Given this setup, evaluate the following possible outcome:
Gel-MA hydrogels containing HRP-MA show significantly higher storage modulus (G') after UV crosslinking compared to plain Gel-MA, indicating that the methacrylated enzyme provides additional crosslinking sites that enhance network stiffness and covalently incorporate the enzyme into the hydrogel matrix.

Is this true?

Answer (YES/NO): NO